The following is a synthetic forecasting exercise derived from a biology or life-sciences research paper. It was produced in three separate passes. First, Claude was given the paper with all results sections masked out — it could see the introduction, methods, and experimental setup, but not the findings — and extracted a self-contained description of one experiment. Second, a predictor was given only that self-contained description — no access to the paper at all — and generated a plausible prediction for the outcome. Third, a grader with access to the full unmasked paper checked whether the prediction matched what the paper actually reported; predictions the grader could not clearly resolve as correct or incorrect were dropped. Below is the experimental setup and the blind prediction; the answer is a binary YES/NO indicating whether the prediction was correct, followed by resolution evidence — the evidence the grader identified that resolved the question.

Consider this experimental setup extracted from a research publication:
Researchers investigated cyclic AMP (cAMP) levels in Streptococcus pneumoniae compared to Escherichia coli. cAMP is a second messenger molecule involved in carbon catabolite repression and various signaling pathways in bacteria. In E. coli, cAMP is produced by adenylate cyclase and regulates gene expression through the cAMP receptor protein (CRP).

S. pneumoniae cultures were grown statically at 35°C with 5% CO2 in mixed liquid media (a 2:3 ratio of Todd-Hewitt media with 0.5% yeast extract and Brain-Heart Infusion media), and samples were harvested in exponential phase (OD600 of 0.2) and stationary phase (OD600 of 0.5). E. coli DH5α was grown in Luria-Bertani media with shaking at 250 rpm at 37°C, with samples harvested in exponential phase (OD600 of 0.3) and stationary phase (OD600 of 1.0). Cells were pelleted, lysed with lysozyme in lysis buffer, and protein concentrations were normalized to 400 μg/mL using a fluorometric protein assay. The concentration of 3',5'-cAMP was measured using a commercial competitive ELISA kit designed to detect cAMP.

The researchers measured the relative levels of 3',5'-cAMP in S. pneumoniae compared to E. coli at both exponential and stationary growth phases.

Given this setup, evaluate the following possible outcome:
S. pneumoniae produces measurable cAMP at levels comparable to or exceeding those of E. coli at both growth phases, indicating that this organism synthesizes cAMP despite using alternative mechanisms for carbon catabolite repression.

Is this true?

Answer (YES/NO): NO